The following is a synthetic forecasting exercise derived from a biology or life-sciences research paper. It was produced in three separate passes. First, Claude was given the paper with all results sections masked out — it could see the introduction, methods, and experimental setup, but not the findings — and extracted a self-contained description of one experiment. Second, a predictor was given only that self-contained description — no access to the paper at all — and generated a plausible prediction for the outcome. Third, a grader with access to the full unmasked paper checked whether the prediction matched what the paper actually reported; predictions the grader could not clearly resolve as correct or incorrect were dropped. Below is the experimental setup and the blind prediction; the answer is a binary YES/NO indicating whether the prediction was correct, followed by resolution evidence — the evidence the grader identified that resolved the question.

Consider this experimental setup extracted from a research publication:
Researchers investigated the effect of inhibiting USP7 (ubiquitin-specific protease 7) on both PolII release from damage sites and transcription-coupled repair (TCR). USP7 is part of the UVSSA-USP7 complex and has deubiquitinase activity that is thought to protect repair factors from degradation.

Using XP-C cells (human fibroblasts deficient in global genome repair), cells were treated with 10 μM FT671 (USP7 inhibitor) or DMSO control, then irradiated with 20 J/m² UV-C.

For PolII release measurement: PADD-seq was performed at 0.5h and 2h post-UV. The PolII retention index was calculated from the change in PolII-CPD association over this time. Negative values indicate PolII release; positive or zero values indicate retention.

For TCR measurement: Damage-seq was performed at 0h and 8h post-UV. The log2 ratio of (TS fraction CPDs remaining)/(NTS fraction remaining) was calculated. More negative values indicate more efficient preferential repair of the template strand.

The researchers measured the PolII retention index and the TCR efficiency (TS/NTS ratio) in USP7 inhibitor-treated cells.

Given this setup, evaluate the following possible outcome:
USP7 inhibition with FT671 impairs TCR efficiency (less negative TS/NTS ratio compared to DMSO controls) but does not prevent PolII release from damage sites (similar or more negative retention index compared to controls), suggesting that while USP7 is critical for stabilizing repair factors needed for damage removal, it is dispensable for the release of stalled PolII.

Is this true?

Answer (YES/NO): YES